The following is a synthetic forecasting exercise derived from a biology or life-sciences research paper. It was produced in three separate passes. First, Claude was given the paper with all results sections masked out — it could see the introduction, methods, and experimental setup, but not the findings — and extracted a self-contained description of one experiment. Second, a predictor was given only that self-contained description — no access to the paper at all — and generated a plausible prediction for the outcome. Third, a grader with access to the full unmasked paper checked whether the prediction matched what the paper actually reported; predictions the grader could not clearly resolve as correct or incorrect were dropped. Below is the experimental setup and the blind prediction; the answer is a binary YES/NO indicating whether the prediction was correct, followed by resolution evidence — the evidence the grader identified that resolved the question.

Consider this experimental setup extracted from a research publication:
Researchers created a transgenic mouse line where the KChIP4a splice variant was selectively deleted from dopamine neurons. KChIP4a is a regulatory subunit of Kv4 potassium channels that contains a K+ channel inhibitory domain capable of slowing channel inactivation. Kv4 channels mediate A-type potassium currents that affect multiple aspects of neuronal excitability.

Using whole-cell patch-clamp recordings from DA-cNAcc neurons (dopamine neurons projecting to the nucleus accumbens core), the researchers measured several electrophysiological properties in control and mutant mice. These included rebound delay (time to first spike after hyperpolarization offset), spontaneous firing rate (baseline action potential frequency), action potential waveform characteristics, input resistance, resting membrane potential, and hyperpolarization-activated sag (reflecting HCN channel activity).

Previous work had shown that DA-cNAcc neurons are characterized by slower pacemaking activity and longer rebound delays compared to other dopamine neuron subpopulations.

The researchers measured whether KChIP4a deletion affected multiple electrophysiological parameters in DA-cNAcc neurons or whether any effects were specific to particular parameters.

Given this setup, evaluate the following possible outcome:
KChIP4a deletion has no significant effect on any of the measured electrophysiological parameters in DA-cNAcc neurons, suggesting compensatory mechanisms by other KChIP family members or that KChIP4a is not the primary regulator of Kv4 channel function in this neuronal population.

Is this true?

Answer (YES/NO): NO